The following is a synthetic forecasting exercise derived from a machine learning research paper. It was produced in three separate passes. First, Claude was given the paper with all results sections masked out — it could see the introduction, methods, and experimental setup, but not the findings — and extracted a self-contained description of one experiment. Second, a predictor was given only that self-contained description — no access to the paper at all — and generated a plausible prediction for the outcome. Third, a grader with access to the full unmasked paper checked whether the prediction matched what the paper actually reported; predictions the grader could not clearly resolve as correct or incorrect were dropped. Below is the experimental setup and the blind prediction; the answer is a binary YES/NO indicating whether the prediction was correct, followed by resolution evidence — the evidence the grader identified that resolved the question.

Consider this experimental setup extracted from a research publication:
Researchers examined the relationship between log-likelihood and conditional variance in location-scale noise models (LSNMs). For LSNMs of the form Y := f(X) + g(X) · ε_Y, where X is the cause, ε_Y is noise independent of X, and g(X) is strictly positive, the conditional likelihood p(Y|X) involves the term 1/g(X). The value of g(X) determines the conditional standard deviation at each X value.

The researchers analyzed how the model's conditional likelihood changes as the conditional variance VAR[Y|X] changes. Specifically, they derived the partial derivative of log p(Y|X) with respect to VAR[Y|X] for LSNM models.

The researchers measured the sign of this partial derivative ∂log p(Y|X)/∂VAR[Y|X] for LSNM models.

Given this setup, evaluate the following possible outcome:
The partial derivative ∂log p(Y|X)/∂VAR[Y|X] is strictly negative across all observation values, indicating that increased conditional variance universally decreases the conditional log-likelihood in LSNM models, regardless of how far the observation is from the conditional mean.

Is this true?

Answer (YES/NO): YES